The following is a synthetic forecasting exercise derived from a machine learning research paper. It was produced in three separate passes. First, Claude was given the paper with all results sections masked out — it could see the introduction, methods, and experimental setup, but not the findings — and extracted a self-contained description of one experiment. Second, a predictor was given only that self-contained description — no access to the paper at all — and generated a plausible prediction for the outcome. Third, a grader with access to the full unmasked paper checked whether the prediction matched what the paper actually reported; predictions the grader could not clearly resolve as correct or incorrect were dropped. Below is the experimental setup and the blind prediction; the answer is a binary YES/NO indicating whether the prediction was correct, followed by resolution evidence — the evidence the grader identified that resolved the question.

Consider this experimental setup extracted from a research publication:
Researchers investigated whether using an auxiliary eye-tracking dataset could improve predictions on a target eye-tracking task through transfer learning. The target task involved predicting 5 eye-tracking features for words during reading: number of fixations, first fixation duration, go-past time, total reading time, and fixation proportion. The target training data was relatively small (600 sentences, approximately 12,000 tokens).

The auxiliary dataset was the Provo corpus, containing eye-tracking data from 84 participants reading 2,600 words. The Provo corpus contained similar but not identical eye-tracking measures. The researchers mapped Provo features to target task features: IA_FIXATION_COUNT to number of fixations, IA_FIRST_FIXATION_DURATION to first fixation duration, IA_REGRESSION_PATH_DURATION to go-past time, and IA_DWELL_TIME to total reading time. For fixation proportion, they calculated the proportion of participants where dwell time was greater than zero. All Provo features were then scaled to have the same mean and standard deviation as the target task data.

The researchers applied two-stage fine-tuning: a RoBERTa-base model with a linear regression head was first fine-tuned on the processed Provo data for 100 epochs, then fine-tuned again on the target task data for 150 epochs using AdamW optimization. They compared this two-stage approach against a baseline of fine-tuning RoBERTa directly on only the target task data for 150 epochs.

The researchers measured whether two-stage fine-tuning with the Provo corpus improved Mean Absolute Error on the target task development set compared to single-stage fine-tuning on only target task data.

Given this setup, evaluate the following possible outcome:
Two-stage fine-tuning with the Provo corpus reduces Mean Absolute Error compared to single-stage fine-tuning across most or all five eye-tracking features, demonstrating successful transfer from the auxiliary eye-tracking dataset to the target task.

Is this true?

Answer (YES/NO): YES